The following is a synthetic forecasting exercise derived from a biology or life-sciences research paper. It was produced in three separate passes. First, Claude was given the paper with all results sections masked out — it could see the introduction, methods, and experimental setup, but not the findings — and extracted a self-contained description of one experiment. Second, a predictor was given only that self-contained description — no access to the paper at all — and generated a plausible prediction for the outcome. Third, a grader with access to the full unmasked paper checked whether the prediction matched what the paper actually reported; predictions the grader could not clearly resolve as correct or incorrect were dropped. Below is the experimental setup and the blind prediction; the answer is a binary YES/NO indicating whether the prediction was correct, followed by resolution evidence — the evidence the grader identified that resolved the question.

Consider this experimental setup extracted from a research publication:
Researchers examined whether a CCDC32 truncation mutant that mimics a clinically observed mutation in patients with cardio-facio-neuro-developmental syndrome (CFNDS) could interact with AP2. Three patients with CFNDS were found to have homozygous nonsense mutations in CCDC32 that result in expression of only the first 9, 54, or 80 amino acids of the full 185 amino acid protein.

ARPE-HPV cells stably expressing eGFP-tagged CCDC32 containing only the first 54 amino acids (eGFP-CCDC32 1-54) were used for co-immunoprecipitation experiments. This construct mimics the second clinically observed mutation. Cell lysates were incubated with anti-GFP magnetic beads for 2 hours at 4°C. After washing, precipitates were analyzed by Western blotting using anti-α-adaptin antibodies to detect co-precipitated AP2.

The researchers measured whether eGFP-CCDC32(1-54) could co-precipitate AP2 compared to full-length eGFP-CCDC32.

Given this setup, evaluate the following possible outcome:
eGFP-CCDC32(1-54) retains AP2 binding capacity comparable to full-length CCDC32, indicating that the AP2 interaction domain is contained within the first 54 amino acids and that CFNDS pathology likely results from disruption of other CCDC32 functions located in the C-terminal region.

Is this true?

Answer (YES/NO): NO